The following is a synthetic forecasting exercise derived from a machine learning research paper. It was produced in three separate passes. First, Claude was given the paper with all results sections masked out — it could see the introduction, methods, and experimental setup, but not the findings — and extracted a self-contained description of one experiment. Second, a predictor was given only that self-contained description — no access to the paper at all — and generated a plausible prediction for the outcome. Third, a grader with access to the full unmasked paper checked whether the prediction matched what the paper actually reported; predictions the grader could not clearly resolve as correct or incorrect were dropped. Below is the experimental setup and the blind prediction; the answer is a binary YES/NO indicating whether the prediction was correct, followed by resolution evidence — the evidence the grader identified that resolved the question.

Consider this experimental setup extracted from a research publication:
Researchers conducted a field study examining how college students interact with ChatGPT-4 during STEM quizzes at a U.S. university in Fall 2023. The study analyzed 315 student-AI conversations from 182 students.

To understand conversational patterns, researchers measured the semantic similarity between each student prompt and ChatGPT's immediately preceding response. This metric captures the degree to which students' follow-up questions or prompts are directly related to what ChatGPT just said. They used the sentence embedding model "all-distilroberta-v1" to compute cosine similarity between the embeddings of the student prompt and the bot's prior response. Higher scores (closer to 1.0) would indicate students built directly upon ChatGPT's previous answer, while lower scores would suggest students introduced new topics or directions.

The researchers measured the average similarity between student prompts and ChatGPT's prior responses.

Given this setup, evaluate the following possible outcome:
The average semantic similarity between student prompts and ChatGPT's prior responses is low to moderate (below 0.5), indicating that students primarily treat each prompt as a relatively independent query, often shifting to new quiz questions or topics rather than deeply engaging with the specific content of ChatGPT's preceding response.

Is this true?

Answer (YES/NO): YES